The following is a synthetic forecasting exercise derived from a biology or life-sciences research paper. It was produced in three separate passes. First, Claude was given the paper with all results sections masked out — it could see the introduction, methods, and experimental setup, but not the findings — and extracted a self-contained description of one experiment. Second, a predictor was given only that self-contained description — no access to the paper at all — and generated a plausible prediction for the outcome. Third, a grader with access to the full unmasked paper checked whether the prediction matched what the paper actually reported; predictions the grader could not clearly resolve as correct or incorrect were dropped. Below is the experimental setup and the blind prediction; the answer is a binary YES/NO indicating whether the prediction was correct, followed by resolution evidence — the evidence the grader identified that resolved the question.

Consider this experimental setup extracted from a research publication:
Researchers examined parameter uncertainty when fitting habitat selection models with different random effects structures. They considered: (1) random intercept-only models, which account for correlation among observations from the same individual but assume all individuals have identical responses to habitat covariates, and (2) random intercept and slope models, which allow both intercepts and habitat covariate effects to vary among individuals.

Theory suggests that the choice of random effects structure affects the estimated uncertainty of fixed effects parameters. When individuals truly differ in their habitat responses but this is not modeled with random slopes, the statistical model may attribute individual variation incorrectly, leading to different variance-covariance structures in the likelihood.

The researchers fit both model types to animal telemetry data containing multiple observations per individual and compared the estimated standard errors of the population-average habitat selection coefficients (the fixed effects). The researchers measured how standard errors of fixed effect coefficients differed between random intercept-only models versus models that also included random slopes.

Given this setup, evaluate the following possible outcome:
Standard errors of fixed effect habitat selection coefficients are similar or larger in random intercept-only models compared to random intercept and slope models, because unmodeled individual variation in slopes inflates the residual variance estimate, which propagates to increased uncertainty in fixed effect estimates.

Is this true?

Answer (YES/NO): NO